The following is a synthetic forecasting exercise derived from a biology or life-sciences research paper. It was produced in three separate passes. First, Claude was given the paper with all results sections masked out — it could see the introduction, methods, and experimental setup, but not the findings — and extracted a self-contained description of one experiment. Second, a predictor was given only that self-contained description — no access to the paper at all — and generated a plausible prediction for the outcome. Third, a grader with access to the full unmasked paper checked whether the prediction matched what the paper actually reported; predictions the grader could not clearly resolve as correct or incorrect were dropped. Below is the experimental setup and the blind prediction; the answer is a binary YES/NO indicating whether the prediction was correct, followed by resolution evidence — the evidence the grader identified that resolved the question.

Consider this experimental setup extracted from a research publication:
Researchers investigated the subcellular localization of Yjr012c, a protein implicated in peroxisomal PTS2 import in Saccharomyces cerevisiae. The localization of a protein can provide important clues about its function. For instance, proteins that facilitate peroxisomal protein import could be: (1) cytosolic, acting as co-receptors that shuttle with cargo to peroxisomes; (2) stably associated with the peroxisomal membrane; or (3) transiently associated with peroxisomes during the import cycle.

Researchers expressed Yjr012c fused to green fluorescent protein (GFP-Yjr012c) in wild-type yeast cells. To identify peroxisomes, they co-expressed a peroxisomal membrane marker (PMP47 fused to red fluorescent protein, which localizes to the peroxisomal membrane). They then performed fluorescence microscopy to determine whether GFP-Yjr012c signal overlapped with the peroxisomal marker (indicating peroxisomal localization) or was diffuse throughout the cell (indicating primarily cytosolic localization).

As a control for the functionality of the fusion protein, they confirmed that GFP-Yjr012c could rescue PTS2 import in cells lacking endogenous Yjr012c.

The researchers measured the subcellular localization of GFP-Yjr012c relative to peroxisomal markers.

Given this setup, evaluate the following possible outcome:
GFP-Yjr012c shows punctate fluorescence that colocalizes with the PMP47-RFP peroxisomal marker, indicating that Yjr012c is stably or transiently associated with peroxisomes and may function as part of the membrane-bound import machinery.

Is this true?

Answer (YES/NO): NO